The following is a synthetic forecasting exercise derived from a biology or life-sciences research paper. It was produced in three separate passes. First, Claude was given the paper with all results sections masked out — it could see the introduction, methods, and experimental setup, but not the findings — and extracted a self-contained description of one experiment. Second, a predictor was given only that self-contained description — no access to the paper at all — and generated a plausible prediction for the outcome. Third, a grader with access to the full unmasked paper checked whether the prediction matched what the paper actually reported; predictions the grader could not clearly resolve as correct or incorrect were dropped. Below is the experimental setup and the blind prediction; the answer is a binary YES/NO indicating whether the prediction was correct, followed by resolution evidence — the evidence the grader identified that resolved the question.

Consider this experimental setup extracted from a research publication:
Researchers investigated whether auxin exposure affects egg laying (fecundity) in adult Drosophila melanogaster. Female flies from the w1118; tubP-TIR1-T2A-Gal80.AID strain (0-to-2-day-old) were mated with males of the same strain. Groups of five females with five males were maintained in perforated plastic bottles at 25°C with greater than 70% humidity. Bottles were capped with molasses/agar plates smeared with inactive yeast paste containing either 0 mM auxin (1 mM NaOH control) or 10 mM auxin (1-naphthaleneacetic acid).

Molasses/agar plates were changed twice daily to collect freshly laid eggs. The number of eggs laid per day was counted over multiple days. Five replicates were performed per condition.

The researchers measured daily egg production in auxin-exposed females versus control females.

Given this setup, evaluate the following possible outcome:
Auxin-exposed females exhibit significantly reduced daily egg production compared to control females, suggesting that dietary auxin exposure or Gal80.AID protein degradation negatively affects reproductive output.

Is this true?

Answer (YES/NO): NO